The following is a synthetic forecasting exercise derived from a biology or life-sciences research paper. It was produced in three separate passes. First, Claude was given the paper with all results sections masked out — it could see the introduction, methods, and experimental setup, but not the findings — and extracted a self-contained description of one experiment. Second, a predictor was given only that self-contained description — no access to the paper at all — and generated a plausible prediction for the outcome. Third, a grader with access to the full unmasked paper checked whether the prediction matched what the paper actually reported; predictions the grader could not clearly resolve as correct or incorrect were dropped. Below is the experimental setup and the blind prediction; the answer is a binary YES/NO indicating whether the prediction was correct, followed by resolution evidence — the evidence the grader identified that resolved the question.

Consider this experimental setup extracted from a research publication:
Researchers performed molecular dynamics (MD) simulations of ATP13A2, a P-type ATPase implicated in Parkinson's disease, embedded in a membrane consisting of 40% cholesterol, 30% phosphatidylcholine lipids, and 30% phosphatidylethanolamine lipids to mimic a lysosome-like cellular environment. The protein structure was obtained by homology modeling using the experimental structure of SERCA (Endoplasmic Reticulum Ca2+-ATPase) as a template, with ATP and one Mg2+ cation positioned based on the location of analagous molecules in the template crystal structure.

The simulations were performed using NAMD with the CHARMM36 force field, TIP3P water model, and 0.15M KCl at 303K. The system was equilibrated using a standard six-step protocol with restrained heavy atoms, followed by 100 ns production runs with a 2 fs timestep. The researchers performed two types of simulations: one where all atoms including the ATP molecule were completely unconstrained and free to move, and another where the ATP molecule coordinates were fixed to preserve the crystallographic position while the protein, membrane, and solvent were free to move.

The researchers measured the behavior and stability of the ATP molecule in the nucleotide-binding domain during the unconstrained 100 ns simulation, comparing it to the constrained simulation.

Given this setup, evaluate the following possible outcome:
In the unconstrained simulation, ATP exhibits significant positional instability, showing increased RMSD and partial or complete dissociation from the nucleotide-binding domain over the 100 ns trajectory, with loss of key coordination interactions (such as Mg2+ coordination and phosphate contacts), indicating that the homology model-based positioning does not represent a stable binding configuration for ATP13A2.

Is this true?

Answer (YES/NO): NO